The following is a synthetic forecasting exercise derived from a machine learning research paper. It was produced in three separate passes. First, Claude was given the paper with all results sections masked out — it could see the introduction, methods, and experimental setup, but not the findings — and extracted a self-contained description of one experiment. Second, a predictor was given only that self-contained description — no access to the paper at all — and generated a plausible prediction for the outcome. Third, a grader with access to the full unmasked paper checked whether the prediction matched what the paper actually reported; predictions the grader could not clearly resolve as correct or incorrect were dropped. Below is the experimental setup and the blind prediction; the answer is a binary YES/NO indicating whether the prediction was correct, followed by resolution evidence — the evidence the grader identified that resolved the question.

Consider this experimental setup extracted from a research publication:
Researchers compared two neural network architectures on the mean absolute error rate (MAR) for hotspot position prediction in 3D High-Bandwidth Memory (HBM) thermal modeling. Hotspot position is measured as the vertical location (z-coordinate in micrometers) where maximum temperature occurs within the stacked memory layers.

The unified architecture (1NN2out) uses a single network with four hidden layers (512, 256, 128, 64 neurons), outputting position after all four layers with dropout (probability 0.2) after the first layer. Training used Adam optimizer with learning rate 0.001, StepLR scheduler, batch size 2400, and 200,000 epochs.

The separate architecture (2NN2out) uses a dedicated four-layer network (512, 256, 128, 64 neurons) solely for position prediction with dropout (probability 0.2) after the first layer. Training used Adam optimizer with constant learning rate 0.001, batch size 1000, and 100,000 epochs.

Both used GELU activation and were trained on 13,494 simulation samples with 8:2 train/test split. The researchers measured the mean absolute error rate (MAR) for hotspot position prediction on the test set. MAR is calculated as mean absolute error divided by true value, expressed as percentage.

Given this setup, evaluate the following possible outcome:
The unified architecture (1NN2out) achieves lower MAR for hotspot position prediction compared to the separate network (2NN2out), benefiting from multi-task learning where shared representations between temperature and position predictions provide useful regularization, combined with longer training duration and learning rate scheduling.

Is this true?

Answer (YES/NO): YES